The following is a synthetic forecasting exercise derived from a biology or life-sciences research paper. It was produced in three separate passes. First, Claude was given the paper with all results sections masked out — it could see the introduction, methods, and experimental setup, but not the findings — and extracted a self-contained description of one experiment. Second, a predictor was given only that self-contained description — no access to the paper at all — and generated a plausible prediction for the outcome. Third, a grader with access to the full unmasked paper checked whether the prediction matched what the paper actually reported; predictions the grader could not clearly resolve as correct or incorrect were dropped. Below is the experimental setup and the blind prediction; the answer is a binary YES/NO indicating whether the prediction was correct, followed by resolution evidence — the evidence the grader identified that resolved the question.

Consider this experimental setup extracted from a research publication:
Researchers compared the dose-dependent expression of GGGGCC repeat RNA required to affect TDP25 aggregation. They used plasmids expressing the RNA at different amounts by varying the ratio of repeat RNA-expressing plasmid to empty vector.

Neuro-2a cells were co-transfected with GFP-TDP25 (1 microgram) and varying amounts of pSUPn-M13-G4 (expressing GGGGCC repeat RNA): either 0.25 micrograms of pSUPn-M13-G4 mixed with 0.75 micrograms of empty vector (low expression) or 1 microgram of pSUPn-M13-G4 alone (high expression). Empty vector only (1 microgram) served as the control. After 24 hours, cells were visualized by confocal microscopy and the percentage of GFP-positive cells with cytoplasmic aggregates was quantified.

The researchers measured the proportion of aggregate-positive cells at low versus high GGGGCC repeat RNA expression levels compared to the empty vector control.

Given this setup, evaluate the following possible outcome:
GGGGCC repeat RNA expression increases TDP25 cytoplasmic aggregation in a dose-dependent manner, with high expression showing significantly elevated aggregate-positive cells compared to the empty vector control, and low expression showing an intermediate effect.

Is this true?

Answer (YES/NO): NO